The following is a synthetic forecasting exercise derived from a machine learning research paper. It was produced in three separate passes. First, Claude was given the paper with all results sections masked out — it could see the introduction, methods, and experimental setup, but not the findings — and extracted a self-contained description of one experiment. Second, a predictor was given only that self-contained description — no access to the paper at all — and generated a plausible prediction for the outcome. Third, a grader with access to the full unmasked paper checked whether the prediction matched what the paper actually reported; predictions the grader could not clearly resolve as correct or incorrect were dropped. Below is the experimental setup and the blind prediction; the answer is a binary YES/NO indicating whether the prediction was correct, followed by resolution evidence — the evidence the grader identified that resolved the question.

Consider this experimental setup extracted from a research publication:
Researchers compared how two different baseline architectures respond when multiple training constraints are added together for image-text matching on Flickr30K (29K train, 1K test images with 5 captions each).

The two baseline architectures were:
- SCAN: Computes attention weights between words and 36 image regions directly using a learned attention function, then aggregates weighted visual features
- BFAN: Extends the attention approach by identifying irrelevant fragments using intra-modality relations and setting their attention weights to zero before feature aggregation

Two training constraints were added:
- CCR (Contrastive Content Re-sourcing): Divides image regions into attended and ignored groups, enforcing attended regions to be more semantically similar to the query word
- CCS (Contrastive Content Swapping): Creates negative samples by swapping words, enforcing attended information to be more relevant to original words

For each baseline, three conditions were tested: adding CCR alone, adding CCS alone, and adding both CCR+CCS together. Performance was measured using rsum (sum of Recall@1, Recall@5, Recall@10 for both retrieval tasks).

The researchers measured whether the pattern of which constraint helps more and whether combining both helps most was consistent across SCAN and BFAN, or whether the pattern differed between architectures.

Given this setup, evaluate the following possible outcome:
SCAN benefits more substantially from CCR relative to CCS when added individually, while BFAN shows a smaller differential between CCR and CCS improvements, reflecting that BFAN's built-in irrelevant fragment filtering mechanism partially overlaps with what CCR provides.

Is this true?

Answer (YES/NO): NO